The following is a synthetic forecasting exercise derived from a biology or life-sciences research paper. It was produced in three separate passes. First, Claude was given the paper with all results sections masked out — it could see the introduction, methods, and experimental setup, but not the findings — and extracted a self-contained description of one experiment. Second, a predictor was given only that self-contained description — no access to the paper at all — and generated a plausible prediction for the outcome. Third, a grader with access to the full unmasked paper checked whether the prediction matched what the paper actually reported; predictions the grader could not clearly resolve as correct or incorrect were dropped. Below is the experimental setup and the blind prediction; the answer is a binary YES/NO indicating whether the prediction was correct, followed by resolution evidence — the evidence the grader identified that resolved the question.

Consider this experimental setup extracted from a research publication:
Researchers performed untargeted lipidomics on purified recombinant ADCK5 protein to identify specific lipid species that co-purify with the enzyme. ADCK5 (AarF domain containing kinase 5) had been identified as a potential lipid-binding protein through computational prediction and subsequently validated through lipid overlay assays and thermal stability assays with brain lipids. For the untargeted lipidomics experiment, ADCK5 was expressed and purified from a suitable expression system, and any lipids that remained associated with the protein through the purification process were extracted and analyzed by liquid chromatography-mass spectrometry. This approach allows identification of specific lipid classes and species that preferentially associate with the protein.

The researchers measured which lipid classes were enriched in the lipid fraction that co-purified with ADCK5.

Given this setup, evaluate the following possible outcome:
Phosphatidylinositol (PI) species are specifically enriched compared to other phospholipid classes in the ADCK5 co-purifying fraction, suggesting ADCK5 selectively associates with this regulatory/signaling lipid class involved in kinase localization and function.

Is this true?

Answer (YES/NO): NO